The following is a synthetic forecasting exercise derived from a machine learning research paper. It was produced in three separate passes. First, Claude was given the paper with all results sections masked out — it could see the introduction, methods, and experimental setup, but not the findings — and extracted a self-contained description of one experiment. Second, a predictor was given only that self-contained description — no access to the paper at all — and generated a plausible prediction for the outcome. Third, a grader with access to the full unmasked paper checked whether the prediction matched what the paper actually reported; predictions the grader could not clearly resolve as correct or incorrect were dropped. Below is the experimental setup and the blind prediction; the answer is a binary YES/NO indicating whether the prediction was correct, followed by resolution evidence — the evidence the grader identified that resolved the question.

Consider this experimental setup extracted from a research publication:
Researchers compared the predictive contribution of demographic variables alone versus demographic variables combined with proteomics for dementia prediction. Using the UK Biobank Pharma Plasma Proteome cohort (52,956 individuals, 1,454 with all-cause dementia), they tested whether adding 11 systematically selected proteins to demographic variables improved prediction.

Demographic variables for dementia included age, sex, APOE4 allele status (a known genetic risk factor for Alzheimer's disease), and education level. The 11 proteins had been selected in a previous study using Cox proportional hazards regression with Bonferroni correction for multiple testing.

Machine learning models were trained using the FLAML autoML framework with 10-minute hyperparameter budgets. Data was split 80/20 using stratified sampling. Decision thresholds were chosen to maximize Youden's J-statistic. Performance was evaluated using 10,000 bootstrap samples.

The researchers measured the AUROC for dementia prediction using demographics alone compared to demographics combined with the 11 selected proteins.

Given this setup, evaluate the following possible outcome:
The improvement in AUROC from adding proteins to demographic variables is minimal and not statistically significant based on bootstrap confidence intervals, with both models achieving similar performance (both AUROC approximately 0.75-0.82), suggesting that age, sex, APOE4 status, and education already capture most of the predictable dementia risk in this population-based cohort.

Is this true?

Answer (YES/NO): NO